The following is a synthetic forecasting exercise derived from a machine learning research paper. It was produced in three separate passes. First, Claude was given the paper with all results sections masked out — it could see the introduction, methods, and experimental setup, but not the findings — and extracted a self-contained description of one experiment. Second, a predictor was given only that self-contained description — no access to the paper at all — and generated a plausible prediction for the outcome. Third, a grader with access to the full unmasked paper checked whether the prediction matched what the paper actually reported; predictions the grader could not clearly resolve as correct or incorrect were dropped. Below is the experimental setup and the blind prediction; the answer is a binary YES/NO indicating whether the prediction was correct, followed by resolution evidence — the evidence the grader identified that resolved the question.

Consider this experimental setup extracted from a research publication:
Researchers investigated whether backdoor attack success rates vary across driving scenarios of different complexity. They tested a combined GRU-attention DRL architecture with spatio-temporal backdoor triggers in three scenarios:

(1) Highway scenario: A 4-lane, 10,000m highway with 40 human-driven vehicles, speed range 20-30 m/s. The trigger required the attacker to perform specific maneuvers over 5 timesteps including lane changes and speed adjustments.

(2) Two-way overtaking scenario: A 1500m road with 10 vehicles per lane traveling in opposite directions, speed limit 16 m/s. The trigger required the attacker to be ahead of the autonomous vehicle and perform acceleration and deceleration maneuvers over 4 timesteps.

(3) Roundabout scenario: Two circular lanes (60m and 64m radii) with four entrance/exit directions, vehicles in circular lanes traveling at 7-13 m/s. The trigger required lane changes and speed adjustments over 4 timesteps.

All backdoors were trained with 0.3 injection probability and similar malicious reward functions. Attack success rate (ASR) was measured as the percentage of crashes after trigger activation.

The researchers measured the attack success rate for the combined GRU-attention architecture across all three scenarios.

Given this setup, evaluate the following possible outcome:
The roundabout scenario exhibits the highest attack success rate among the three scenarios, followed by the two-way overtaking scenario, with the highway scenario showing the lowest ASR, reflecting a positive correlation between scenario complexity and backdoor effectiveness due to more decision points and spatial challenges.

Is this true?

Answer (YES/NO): NO